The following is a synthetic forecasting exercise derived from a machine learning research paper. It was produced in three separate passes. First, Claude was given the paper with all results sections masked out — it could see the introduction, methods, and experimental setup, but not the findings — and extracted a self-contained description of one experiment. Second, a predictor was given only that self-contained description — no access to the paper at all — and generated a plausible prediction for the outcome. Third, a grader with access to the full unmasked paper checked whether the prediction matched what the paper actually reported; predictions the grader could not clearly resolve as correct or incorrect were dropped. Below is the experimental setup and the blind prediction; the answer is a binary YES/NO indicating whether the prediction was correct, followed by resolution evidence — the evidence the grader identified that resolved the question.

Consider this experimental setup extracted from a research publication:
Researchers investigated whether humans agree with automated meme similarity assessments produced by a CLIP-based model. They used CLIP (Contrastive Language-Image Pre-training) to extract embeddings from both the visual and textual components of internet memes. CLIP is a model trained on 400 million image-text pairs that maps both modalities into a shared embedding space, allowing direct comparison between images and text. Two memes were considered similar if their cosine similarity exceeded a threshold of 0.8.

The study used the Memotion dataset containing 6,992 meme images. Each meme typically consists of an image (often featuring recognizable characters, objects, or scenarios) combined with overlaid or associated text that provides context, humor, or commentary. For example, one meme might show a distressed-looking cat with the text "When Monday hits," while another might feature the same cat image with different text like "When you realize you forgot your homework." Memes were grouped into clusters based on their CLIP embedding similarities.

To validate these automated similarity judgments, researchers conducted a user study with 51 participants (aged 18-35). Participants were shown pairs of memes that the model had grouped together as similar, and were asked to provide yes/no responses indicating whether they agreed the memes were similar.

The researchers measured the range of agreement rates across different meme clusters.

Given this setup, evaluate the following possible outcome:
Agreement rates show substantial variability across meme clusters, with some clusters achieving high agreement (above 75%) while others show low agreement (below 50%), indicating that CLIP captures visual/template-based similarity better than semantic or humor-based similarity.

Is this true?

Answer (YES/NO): NO